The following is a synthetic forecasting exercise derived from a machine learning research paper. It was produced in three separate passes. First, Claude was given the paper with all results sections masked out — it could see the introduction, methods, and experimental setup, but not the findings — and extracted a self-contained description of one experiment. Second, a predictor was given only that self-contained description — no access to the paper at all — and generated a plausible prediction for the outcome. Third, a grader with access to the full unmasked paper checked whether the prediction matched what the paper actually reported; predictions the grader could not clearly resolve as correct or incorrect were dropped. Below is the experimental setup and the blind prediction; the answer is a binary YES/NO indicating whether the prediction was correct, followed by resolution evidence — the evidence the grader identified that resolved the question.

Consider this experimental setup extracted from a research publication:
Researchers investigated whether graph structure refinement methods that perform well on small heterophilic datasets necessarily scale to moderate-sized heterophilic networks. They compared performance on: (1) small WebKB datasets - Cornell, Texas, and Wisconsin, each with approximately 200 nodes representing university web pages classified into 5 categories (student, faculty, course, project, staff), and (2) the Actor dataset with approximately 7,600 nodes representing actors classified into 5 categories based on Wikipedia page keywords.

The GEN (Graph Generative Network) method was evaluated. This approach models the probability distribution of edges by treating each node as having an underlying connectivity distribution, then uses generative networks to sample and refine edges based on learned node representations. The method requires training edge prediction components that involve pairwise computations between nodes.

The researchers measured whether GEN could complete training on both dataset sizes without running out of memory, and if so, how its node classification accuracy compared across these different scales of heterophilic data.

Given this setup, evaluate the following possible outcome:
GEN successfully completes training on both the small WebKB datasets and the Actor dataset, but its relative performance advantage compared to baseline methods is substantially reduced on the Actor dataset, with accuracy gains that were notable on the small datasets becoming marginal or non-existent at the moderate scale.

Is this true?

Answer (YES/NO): NO